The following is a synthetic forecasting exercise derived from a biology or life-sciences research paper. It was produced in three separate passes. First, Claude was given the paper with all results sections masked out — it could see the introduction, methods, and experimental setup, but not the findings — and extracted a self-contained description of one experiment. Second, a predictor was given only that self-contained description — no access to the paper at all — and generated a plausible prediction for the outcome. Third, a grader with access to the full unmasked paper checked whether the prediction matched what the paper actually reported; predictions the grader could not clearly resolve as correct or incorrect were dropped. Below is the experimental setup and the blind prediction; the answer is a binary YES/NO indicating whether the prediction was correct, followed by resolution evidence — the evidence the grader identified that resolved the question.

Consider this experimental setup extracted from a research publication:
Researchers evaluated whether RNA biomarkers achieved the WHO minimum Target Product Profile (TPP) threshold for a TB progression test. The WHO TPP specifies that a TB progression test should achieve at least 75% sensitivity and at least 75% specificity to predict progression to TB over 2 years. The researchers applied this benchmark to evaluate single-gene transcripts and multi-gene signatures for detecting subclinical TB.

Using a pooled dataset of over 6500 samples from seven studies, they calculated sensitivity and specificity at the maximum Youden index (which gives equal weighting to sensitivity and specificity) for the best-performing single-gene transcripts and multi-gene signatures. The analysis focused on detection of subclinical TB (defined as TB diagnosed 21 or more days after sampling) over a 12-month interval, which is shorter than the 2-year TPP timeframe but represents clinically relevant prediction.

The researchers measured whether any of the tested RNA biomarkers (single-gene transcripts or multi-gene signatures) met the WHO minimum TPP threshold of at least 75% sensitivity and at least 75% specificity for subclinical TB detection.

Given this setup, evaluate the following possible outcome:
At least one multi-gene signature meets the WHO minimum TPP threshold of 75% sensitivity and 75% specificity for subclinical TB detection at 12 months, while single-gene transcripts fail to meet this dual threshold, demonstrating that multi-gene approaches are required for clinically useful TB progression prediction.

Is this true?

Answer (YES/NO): NO